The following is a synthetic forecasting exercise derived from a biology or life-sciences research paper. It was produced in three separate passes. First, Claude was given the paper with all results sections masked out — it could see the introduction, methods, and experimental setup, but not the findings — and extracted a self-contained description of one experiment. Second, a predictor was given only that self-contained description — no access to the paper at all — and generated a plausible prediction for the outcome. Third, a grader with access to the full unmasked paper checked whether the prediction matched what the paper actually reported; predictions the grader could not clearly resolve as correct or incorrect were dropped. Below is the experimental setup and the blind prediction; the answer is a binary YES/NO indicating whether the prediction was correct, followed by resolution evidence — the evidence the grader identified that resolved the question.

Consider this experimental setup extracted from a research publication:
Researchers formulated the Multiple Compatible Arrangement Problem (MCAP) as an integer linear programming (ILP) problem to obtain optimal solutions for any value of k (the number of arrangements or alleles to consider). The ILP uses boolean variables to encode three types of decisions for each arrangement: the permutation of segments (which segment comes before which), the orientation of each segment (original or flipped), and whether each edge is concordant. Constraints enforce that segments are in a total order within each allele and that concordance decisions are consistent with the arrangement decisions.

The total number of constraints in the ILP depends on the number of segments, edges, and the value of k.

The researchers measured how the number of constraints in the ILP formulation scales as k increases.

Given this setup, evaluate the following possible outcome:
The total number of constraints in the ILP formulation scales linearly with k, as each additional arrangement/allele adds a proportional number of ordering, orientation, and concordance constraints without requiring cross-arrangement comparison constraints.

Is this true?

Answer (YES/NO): YES